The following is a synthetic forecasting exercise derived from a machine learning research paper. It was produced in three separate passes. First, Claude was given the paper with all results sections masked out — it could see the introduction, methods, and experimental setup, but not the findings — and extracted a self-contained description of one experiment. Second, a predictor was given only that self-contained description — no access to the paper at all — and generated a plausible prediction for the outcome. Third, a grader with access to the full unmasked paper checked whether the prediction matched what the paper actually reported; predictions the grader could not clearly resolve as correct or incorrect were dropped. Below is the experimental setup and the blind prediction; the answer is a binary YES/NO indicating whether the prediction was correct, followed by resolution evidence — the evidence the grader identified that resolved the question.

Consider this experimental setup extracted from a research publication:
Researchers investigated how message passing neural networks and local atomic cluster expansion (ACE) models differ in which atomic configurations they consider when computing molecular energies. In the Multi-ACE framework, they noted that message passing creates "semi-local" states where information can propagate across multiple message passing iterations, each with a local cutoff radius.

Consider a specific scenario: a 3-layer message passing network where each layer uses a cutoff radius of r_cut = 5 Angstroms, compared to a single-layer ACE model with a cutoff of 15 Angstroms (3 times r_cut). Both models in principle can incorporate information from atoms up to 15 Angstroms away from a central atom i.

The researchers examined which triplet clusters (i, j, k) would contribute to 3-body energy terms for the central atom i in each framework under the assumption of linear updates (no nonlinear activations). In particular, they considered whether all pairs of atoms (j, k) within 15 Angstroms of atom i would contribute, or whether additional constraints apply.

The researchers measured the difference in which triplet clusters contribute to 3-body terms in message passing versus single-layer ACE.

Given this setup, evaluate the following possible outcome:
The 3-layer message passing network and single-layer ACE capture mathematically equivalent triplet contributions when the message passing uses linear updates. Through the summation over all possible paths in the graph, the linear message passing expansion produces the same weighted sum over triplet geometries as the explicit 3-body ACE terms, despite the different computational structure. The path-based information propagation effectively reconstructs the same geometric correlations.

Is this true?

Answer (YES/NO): NO